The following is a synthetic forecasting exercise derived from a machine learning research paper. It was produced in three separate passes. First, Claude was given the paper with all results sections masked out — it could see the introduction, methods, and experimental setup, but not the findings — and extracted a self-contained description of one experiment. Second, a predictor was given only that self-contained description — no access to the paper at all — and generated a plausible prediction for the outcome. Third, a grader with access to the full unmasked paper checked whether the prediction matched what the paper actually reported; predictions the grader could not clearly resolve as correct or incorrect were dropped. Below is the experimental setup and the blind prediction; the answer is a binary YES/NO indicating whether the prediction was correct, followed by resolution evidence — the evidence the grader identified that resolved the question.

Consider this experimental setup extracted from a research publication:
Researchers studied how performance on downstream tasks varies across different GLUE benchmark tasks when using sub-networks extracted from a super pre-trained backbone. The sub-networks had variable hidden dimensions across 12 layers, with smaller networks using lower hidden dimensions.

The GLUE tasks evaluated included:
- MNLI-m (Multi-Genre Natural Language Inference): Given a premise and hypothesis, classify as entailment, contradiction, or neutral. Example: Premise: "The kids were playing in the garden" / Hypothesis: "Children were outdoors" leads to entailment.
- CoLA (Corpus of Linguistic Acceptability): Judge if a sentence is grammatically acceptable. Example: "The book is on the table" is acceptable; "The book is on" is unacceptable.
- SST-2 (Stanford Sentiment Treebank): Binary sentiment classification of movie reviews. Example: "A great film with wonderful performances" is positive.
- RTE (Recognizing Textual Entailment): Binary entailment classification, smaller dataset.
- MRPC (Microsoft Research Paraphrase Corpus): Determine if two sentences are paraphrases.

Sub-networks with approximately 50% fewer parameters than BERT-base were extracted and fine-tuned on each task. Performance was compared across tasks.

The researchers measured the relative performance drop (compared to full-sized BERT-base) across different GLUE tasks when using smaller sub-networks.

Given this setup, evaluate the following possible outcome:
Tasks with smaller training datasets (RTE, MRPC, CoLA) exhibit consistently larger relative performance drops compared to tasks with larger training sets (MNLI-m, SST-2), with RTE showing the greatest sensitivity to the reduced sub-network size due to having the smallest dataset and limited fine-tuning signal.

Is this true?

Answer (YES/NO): NO